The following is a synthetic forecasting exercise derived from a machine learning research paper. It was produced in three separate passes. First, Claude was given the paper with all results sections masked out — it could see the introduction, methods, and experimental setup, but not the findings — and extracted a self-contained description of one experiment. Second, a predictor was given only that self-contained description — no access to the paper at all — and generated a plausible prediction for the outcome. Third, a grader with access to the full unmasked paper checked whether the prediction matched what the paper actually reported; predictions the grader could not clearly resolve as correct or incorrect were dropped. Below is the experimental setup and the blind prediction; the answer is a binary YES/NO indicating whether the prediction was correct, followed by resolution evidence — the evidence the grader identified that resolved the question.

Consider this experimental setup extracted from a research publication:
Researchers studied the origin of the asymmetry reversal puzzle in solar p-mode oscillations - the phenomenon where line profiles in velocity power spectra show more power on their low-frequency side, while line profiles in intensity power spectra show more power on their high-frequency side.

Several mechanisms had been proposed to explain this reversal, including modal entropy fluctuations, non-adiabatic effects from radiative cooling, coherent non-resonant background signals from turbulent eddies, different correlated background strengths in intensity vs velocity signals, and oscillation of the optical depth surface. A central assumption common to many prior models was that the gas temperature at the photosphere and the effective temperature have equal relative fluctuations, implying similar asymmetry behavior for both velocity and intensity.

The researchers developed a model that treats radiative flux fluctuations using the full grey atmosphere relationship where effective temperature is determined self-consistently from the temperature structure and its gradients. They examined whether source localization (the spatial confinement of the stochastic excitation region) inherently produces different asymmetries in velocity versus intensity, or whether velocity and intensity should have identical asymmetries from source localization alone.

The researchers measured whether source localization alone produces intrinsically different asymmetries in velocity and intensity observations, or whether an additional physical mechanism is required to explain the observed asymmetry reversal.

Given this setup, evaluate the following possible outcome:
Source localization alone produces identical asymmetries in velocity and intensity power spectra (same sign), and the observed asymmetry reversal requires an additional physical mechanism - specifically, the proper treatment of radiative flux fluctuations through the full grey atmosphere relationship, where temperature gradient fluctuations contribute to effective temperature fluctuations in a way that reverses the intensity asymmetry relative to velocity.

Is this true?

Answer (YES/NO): NO